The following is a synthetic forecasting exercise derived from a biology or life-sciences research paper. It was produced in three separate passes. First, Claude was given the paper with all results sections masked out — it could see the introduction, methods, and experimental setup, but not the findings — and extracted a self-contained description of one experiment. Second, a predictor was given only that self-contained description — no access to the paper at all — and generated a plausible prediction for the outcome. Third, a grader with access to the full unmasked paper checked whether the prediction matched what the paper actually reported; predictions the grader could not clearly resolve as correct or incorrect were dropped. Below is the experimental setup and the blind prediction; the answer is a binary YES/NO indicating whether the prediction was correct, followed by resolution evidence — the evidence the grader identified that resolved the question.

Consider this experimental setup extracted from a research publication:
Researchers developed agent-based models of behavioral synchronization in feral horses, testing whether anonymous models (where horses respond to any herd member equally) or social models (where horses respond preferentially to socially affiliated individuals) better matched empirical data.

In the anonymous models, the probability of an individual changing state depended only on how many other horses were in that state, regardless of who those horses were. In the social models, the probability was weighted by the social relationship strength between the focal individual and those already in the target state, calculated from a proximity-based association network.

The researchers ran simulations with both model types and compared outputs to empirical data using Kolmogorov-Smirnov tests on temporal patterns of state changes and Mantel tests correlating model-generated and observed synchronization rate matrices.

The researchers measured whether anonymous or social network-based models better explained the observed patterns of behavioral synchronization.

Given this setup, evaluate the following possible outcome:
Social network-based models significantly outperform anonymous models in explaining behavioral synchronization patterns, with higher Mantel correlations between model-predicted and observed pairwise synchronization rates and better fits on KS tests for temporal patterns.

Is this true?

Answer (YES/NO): YES